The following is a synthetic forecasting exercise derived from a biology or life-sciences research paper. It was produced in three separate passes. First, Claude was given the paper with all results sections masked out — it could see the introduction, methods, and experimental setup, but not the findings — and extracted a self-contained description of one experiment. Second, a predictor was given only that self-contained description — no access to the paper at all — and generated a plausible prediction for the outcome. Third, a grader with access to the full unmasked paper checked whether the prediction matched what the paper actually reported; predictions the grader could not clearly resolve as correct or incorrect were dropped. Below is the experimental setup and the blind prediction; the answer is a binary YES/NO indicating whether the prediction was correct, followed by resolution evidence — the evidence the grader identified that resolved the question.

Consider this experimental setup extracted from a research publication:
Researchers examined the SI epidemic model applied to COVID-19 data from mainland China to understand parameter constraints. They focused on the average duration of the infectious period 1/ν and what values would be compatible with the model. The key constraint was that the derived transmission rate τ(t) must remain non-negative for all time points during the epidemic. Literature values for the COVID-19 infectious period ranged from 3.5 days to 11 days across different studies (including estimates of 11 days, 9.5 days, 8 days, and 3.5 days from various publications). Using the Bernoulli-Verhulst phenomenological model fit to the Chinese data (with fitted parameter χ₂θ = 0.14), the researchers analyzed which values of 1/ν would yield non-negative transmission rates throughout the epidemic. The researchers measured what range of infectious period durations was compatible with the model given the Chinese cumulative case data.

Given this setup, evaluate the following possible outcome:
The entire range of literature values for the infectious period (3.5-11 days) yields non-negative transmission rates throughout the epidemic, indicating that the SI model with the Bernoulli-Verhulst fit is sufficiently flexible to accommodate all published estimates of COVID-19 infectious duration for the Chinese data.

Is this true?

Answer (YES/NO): NO